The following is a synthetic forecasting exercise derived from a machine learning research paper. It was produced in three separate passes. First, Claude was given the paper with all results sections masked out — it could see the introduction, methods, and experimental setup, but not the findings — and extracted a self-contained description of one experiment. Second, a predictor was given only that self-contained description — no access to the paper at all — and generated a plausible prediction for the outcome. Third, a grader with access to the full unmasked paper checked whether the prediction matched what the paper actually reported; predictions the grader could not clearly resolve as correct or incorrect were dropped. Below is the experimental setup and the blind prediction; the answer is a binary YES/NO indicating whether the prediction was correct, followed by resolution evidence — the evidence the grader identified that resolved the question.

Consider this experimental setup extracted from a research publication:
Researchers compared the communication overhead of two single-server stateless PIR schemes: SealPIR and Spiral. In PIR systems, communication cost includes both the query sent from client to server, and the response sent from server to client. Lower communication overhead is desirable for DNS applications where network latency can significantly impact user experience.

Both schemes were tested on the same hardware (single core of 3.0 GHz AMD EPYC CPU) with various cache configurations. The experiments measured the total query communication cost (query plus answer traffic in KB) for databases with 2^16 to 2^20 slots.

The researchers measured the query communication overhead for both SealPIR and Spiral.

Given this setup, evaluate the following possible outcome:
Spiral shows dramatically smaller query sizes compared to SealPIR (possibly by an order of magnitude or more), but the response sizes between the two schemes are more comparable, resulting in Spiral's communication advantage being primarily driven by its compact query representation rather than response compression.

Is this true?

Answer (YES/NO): NO